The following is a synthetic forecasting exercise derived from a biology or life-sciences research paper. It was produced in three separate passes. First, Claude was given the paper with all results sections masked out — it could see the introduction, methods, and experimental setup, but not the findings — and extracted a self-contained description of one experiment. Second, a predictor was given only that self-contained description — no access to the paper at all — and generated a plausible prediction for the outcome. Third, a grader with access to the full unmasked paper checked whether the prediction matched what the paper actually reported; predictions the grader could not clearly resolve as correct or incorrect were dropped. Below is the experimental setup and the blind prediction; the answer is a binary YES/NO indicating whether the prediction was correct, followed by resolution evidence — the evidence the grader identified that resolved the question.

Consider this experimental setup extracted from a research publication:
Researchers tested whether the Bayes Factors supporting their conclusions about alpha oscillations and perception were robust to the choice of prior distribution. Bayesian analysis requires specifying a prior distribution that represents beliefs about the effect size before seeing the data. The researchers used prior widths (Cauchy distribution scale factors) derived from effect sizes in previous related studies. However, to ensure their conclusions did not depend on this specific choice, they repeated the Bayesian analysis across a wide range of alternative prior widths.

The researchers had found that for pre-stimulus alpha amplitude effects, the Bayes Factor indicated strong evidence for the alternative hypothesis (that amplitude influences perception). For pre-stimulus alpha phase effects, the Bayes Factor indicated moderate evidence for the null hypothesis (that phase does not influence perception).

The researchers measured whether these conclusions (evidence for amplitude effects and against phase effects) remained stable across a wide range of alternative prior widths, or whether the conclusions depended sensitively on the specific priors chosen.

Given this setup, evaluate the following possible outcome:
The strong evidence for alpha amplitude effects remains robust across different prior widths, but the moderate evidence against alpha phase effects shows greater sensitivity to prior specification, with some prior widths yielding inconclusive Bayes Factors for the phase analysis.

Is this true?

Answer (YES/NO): NO